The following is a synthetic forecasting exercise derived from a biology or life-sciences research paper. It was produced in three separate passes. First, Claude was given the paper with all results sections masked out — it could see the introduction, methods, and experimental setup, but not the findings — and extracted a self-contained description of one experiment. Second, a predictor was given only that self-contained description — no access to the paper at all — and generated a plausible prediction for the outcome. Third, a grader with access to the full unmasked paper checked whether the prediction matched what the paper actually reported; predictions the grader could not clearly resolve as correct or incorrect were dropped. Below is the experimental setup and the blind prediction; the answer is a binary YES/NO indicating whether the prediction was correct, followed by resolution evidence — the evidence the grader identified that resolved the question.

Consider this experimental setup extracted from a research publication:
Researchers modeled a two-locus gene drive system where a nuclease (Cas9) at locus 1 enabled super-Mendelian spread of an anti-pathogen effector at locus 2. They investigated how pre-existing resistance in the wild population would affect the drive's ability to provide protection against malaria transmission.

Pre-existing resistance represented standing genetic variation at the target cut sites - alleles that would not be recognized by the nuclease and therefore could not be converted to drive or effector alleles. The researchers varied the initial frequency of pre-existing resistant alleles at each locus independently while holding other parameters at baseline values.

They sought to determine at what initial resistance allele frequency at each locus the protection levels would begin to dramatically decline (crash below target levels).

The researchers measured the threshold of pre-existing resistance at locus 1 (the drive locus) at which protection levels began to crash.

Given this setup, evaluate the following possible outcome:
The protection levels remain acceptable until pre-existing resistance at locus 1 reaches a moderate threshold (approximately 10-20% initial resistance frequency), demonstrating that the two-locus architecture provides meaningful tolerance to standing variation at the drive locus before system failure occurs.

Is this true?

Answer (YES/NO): NO